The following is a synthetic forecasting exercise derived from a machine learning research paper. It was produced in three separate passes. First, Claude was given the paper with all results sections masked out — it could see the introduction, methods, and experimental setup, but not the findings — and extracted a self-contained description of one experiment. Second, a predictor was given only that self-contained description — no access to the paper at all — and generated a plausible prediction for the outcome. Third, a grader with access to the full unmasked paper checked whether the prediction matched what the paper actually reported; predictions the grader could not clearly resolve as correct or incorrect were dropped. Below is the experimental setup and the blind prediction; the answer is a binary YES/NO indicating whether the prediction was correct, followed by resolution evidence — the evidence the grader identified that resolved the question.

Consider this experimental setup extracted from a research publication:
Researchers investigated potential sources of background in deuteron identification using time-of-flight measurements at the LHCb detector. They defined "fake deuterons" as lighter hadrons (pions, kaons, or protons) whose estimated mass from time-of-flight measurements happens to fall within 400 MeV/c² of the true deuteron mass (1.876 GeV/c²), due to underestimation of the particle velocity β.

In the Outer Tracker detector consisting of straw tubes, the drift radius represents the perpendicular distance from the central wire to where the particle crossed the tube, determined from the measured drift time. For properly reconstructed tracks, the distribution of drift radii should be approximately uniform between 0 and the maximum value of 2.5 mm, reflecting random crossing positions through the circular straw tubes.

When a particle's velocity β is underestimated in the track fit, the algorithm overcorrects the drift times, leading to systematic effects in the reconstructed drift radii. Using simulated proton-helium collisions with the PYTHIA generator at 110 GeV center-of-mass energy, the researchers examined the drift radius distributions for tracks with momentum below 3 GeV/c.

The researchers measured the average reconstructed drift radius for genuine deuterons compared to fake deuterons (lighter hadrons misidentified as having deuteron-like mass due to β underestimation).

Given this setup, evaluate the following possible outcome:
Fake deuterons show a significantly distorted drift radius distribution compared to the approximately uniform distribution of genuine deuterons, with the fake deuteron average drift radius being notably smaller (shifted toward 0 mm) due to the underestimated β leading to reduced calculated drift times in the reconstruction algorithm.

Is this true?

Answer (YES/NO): YES